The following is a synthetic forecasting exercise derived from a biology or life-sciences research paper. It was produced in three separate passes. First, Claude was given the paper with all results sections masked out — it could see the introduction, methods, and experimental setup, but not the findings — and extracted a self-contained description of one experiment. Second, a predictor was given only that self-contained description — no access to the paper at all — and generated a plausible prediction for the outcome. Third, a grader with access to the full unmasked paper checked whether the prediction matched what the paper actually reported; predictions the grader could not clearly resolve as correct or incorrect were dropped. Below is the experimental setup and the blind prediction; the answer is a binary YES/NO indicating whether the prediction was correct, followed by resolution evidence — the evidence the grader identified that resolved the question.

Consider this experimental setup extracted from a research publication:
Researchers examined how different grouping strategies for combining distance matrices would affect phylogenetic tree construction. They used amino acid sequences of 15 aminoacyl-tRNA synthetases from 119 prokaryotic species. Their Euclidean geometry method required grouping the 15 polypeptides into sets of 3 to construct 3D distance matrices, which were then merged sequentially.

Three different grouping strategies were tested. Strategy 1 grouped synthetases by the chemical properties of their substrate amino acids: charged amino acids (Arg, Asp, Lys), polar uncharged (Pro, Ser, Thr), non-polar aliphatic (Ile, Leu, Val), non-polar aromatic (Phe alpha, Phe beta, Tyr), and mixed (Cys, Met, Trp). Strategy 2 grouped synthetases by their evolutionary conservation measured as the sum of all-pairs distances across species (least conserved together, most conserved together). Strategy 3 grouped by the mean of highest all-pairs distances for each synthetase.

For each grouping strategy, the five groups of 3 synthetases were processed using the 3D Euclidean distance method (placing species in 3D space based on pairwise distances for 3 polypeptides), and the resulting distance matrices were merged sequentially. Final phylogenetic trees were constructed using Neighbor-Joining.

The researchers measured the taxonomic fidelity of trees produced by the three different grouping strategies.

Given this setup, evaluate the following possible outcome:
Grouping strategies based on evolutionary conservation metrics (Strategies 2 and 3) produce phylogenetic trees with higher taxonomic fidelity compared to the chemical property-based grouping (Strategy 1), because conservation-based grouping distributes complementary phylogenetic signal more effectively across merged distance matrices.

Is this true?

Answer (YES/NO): NO